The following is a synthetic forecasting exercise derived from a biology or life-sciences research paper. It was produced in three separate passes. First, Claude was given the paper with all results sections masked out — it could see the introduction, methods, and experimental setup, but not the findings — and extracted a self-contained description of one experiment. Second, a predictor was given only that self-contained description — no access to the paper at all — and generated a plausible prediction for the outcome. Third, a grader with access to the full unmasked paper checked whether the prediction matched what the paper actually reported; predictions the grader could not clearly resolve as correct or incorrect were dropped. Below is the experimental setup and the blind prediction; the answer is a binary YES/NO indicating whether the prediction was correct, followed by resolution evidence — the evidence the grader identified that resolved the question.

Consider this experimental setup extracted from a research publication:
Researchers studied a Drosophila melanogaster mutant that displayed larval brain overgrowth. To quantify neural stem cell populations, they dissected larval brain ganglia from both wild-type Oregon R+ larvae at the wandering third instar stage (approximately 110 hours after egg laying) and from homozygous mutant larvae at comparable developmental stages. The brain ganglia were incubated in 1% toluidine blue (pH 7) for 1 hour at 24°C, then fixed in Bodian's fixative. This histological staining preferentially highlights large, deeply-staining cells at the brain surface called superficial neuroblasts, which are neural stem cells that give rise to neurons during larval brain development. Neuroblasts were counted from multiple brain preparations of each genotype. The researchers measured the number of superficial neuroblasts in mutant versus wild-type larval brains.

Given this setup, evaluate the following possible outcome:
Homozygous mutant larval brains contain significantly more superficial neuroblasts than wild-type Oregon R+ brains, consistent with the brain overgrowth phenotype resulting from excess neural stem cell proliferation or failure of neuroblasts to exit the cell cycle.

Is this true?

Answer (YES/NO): YES